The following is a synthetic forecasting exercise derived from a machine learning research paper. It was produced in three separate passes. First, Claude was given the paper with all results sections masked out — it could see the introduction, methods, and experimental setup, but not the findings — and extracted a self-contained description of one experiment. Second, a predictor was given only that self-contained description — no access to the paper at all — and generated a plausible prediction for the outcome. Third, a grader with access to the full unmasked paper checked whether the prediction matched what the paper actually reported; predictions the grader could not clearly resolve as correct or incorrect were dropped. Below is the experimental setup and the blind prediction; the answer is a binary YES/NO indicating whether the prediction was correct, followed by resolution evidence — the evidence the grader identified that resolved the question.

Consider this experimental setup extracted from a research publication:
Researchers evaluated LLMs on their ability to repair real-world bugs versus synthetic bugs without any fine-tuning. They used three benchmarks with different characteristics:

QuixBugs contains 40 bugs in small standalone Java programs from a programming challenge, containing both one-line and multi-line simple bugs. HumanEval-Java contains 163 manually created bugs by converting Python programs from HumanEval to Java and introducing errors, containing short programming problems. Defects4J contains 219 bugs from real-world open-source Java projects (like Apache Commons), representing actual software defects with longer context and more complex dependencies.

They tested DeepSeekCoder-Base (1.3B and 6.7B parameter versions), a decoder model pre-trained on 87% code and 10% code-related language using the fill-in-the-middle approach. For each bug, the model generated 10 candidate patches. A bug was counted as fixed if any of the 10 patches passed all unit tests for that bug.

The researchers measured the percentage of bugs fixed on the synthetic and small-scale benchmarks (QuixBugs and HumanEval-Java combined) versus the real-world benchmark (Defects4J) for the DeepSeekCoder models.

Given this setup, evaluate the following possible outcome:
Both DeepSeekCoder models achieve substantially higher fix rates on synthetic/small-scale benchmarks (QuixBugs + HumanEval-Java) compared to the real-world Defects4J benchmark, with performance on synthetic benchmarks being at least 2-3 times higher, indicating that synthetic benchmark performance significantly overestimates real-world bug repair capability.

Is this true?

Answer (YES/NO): NO